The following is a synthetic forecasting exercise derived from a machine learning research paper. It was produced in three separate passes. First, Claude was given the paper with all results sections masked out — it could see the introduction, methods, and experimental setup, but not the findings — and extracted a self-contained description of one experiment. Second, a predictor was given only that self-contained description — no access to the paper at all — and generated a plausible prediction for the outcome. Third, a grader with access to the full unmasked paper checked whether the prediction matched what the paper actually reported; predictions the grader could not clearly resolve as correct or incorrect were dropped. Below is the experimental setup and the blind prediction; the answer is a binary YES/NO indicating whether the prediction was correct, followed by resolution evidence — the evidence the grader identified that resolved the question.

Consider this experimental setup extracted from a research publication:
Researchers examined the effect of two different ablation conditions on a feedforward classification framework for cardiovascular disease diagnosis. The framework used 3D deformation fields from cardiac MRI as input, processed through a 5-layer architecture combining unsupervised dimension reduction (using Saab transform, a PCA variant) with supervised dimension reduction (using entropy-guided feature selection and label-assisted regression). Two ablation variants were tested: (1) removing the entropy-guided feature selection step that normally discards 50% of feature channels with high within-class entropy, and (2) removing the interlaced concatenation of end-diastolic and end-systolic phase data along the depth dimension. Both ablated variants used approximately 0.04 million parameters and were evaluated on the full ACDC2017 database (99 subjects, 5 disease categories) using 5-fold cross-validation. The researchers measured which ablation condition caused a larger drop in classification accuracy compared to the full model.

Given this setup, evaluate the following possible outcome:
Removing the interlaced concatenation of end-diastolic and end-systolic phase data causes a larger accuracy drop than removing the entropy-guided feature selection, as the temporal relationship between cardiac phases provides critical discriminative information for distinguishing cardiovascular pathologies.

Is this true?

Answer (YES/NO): YES